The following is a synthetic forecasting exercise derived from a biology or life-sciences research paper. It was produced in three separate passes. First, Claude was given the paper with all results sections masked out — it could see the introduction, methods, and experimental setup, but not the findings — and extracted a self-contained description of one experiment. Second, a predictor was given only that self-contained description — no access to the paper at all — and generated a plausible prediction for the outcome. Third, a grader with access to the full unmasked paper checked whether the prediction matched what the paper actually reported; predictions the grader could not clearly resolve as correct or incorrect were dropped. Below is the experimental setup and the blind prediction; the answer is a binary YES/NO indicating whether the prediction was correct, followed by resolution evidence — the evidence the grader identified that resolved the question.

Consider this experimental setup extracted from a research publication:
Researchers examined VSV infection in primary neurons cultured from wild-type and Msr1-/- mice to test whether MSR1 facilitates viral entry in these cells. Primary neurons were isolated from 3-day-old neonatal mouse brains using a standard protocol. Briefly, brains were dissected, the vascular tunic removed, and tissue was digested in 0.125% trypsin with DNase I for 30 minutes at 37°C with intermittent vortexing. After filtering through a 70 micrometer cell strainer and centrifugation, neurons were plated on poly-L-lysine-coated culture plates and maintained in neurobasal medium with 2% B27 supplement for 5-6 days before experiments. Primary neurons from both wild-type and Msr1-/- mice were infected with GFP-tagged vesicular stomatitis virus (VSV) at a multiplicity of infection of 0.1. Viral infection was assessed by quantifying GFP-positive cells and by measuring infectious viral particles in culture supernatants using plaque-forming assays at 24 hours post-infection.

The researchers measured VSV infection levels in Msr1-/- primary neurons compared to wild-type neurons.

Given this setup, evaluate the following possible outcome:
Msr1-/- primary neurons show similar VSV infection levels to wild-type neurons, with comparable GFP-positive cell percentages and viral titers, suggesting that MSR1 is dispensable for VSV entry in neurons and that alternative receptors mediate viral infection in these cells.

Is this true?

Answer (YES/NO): NO